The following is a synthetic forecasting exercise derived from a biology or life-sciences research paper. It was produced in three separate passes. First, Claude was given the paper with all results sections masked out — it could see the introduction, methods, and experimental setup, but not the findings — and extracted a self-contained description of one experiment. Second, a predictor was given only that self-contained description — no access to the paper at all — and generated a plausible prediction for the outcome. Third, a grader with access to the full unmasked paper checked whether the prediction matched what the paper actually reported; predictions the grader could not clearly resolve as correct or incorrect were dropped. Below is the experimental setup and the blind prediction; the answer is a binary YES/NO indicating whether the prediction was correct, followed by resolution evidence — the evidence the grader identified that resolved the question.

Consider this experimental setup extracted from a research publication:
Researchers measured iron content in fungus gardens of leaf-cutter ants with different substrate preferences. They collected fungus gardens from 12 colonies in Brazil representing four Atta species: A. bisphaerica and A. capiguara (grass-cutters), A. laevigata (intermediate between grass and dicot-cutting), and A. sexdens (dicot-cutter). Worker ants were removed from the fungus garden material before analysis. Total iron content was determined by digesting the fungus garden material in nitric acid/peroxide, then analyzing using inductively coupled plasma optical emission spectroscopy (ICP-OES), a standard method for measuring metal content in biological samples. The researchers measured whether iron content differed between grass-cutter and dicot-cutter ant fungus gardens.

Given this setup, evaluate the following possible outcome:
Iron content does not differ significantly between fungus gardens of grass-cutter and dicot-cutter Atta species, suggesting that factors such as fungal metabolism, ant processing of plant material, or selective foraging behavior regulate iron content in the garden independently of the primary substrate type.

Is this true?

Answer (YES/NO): NO